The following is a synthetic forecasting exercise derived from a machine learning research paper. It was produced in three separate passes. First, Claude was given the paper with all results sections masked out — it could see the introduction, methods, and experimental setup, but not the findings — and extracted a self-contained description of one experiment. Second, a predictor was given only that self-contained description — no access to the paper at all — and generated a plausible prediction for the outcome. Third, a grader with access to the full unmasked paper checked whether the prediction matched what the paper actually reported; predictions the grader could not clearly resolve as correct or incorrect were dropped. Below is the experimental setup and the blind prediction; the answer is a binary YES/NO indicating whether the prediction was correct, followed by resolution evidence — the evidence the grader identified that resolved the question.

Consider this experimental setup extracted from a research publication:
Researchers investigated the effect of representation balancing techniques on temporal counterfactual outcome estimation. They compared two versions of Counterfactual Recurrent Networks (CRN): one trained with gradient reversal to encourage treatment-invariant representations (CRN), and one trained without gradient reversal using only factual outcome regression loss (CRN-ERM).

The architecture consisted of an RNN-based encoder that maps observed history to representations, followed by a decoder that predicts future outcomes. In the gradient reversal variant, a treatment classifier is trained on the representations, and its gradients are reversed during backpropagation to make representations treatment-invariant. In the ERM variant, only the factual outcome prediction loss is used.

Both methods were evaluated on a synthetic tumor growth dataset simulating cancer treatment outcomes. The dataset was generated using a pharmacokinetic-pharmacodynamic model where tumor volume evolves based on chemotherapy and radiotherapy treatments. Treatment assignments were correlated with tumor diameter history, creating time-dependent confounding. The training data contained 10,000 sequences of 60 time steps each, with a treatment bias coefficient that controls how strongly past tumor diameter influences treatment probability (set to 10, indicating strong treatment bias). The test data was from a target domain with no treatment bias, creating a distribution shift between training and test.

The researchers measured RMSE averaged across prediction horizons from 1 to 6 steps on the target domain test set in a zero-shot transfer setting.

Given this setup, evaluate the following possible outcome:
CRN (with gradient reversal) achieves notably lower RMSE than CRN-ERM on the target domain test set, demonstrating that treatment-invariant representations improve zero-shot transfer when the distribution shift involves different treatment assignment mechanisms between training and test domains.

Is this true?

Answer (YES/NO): NO